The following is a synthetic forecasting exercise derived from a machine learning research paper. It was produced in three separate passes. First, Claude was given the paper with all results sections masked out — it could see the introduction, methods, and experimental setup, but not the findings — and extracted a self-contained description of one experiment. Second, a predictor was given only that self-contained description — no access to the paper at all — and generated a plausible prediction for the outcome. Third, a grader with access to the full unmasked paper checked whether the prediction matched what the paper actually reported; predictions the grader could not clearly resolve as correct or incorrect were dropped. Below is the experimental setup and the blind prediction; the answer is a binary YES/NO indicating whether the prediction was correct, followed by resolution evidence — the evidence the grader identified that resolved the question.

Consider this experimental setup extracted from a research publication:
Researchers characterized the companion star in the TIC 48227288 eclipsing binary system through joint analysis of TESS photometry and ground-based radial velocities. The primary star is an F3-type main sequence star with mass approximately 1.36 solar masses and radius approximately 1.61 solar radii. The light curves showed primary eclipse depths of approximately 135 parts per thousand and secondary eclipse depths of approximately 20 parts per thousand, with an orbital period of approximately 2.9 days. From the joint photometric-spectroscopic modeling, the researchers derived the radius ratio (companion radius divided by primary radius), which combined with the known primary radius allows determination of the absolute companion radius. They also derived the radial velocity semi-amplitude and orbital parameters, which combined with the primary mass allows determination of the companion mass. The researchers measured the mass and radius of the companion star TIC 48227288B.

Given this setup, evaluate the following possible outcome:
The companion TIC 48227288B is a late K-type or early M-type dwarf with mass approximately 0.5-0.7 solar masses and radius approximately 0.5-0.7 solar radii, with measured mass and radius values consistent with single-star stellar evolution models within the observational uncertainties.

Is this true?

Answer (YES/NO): YES